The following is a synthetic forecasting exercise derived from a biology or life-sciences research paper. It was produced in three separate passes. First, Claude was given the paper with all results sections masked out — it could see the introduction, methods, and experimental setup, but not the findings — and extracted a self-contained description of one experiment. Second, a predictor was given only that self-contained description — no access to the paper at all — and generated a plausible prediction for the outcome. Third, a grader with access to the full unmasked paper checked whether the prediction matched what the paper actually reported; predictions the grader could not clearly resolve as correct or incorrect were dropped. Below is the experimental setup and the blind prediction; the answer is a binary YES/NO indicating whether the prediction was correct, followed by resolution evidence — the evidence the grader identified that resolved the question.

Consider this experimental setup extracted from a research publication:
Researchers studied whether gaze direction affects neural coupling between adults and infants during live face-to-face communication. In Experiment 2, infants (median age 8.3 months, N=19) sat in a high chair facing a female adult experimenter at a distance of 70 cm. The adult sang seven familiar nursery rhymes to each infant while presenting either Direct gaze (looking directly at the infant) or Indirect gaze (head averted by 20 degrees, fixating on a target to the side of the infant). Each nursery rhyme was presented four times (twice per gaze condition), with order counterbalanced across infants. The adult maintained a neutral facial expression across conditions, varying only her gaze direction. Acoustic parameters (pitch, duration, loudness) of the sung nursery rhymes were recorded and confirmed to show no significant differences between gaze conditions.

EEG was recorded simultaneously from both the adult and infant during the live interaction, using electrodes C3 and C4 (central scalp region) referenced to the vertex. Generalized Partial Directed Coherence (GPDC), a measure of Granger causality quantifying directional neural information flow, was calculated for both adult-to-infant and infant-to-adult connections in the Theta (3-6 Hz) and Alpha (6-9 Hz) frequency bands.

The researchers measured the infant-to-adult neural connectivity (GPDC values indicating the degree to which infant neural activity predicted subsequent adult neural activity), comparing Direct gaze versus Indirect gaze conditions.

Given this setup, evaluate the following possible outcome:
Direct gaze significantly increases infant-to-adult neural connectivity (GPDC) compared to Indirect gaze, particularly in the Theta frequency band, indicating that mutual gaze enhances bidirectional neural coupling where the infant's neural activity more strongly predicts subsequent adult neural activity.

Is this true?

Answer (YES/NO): YES